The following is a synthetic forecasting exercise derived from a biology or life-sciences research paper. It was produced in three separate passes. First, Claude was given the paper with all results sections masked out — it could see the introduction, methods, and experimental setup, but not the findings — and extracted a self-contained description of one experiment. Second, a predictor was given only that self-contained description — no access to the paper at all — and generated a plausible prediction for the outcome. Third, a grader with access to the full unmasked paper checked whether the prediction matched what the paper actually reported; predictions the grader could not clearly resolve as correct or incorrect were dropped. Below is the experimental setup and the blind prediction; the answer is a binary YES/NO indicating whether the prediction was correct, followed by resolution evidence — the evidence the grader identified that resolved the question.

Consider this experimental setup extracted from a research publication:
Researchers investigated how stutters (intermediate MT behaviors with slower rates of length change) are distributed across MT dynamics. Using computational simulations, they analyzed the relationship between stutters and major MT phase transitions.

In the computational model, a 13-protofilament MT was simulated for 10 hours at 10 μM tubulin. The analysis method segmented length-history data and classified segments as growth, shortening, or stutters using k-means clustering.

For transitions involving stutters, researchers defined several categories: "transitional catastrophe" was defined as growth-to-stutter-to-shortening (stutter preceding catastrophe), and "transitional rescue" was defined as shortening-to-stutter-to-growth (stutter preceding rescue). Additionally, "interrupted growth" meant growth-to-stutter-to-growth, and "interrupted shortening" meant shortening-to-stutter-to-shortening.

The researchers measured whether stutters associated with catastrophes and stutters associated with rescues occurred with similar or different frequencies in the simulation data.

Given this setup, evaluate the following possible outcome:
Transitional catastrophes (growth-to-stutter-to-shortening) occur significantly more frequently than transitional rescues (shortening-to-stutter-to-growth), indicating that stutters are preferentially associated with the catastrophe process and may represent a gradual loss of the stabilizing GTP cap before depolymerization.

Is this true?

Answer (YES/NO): YES